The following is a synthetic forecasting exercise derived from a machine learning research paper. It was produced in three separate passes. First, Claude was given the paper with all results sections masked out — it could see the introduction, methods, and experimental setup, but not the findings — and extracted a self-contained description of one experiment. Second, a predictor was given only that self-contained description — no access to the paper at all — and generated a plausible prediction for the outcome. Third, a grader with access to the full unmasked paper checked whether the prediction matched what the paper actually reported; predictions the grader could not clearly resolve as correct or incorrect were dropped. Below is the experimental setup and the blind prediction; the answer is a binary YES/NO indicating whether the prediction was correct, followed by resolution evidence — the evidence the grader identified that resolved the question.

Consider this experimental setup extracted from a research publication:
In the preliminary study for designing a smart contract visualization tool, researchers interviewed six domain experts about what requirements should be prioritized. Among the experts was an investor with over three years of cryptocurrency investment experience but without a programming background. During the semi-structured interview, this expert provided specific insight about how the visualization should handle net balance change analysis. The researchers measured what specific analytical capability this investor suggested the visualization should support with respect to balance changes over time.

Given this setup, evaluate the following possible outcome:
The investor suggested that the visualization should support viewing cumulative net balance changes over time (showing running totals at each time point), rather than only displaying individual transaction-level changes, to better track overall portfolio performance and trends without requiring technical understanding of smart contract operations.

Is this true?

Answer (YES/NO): NO